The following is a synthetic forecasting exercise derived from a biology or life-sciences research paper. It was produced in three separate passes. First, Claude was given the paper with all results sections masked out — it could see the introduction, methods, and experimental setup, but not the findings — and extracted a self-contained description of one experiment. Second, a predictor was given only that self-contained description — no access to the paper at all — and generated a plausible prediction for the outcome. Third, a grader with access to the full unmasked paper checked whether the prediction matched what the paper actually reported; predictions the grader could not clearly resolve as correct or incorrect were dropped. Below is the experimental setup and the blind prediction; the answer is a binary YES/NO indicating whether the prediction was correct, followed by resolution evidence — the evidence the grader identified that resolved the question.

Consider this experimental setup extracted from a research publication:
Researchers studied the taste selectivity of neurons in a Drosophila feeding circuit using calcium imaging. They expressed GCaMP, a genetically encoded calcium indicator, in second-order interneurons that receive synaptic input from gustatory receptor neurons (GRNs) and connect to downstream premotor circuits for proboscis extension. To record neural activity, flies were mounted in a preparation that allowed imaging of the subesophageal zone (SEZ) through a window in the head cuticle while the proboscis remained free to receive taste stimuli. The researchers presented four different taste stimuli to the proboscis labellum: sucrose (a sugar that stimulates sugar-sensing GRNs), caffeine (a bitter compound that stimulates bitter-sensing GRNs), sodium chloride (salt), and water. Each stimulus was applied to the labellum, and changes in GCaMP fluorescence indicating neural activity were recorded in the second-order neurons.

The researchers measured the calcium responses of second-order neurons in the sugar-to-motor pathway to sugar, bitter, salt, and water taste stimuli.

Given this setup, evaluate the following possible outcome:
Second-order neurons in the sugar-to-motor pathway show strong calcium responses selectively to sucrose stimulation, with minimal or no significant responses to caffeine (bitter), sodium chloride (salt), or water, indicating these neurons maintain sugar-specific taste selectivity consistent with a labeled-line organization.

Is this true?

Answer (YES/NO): NO